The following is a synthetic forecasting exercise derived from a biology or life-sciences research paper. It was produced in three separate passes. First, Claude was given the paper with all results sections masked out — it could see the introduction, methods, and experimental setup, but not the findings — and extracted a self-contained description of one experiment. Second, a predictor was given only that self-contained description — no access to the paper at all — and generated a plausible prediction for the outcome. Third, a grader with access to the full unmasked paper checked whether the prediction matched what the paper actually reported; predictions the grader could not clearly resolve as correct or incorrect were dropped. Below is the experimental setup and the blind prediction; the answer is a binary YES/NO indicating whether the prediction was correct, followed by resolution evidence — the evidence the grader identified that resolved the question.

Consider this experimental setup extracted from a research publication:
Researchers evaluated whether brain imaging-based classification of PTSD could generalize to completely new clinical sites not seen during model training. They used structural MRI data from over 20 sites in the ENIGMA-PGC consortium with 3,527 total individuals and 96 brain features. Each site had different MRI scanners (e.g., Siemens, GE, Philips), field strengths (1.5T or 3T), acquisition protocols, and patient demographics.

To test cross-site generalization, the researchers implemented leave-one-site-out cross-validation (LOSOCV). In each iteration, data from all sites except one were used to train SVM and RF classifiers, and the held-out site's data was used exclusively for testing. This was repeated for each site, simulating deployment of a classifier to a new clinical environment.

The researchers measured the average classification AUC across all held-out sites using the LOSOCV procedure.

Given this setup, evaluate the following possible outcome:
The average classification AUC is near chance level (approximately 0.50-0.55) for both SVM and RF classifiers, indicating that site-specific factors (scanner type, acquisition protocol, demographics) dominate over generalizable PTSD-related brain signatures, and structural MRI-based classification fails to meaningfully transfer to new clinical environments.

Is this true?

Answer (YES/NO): NO